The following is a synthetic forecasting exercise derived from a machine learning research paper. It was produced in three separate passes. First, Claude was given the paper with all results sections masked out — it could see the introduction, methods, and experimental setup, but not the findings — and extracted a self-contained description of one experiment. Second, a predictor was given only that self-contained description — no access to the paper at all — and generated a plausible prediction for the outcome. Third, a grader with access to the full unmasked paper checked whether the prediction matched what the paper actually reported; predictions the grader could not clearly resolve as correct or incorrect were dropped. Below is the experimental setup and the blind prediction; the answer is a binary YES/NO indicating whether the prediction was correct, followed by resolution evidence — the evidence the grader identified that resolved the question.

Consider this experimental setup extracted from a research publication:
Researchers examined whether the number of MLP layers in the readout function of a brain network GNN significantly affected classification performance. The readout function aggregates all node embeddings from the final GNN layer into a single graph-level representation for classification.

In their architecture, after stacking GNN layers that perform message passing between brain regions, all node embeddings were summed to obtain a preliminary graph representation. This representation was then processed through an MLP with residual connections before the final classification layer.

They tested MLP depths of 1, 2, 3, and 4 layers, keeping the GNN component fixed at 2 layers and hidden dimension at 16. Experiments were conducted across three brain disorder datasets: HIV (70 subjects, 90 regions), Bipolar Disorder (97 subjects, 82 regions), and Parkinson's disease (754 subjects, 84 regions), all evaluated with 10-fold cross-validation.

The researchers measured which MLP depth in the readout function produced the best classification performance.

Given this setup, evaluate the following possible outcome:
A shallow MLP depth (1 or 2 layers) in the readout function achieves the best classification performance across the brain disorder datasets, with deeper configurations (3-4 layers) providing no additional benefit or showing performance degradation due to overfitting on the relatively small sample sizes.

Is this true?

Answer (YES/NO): YES